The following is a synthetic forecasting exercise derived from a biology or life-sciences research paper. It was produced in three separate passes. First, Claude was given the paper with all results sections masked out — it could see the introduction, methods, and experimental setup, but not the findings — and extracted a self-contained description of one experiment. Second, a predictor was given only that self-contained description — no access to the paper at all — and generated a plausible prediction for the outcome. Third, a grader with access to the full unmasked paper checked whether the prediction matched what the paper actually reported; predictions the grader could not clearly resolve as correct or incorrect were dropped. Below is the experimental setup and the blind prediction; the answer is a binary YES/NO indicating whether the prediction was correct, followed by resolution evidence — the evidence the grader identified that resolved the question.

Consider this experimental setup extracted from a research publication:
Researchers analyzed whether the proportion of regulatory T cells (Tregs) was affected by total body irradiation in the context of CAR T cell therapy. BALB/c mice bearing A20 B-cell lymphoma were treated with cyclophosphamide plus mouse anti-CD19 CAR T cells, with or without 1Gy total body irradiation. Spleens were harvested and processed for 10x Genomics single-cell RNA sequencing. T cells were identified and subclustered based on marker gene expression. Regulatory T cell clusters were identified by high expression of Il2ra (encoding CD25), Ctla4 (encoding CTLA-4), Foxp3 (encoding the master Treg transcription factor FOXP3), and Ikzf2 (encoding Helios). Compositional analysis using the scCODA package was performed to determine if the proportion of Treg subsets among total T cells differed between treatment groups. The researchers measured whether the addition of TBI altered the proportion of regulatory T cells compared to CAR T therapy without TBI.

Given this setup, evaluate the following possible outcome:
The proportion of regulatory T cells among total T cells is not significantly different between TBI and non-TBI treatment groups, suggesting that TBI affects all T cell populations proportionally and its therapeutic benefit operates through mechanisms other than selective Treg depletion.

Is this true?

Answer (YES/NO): NO